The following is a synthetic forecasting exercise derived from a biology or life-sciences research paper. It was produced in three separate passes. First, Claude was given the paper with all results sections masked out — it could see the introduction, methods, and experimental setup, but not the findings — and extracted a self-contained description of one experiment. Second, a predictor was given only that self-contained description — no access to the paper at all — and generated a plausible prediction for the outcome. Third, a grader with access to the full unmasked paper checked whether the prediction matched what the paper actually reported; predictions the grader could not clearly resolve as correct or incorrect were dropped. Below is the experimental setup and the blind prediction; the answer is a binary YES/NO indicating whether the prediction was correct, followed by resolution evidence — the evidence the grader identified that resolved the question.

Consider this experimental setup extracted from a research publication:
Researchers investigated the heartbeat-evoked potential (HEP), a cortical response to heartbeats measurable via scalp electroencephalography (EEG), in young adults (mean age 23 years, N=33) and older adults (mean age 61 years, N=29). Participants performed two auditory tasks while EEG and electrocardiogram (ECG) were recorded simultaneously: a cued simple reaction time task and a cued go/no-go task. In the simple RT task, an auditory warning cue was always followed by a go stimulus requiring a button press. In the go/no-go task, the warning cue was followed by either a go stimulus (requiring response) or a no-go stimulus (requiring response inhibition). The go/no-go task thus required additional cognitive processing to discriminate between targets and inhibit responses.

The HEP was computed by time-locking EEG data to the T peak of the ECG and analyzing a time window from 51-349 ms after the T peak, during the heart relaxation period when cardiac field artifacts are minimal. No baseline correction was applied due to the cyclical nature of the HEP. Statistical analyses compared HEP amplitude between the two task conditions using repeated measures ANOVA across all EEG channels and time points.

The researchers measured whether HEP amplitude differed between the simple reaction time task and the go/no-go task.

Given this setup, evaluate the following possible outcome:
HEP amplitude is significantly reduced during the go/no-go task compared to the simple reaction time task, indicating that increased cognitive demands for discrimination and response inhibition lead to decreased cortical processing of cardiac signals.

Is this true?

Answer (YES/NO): NO